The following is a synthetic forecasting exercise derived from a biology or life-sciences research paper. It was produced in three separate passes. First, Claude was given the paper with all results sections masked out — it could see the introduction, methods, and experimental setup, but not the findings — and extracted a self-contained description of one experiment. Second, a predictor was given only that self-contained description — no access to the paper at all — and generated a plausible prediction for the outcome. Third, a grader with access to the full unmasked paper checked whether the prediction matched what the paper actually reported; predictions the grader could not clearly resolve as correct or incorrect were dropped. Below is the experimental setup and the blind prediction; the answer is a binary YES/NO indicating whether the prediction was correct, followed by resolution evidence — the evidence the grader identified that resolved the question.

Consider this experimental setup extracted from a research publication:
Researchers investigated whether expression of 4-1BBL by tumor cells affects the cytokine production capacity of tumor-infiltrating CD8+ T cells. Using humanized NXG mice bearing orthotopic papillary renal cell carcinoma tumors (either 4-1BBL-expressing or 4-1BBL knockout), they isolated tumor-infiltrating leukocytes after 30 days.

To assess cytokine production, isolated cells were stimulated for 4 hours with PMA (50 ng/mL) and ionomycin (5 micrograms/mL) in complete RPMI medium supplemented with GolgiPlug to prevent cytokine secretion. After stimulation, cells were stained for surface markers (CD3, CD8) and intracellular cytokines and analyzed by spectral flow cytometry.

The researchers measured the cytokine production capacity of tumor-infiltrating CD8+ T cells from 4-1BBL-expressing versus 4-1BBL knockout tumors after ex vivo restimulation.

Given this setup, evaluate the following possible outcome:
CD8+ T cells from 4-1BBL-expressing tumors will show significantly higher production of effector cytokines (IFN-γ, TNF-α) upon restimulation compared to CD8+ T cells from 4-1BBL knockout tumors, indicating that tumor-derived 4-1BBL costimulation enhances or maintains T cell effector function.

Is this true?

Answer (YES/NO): NO